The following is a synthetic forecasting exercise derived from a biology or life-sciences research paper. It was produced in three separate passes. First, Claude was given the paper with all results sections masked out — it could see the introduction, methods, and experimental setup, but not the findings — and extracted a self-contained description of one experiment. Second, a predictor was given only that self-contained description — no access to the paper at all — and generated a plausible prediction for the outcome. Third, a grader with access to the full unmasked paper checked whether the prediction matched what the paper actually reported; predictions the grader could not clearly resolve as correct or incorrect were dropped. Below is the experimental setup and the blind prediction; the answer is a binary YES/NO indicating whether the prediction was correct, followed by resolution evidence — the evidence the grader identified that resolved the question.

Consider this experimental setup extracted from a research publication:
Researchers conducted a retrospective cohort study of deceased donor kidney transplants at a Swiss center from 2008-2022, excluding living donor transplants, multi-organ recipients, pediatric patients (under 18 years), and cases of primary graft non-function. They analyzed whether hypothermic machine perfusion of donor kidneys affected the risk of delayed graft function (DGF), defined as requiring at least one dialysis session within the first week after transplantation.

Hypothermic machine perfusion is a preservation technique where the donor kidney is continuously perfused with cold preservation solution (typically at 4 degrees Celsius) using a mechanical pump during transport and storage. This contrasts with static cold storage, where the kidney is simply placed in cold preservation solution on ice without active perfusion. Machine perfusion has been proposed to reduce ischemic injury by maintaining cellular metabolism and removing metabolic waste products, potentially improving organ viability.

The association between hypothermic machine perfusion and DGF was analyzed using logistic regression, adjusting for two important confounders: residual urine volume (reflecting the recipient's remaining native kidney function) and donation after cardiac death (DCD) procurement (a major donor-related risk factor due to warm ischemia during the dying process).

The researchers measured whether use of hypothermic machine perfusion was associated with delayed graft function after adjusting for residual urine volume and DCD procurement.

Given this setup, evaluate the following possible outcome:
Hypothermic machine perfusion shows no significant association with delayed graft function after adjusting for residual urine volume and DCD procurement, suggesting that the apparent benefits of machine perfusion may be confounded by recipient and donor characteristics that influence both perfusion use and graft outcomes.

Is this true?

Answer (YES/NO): YES